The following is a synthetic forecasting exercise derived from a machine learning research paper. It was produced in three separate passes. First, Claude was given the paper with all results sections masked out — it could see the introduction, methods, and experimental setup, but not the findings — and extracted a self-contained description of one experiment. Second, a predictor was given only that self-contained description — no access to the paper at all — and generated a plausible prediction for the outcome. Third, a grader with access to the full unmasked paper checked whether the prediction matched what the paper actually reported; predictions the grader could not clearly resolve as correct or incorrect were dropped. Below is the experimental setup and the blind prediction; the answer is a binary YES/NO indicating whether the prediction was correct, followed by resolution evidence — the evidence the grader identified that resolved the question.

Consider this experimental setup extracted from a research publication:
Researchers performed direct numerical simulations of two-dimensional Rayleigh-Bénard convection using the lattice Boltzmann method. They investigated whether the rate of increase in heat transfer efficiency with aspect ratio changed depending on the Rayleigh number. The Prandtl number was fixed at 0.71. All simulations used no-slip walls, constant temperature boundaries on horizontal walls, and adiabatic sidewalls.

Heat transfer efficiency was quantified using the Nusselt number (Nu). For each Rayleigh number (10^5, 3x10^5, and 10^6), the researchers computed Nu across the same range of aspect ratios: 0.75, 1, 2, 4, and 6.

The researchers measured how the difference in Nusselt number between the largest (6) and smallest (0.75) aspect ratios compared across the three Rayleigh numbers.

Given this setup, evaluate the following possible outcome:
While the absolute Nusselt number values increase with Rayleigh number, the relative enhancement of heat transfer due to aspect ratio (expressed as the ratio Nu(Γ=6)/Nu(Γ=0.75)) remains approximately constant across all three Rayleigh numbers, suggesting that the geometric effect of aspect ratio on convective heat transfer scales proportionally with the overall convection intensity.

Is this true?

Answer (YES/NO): YES